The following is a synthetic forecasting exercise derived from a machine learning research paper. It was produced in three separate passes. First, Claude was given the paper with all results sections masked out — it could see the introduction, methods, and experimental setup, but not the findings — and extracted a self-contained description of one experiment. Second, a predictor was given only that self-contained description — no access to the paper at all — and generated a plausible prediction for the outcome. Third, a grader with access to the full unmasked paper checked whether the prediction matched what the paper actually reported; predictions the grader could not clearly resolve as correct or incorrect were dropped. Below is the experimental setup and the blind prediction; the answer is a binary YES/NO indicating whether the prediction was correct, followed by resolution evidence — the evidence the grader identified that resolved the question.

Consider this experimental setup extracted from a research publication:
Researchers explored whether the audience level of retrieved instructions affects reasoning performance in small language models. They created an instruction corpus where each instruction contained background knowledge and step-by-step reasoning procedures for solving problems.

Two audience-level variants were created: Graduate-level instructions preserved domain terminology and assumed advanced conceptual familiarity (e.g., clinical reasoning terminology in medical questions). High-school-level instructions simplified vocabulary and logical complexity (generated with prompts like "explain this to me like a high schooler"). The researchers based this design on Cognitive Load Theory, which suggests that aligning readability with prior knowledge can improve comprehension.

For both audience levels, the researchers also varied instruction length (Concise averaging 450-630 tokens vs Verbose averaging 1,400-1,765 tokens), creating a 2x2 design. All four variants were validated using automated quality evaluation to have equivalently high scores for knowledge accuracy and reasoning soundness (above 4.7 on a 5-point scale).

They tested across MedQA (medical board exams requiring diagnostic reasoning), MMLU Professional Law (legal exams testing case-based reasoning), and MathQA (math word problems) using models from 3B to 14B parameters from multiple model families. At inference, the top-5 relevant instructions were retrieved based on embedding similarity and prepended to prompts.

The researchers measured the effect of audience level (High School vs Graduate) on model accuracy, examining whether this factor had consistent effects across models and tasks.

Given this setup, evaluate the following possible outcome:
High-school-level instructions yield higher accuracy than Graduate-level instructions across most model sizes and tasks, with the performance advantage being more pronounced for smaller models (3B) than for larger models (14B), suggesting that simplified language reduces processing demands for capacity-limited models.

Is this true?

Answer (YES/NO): NO